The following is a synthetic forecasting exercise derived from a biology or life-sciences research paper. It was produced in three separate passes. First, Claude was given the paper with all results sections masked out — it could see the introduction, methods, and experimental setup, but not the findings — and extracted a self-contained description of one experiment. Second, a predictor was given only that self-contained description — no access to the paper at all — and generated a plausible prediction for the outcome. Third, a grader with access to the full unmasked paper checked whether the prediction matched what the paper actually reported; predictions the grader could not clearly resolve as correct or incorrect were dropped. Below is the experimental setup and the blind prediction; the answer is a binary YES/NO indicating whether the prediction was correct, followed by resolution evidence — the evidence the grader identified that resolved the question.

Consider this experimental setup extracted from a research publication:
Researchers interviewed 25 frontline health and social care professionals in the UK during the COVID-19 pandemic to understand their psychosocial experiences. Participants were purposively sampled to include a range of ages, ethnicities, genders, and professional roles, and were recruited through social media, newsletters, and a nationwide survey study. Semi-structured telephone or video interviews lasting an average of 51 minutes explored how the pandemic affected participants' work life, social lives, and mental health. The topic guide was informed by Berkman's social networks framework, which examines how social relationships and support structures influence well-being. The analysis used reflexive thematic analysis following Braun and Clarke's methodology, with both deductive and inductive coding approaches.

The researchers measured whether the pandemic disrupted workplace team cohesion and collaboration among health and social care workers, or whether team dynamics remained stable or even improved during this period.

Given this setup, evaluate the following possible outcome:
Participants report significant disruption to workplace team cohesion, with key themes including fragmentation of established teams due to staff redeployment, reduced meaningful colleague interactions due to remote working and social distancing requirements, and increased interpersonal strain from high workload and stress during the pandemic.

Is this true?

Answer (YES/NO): NO